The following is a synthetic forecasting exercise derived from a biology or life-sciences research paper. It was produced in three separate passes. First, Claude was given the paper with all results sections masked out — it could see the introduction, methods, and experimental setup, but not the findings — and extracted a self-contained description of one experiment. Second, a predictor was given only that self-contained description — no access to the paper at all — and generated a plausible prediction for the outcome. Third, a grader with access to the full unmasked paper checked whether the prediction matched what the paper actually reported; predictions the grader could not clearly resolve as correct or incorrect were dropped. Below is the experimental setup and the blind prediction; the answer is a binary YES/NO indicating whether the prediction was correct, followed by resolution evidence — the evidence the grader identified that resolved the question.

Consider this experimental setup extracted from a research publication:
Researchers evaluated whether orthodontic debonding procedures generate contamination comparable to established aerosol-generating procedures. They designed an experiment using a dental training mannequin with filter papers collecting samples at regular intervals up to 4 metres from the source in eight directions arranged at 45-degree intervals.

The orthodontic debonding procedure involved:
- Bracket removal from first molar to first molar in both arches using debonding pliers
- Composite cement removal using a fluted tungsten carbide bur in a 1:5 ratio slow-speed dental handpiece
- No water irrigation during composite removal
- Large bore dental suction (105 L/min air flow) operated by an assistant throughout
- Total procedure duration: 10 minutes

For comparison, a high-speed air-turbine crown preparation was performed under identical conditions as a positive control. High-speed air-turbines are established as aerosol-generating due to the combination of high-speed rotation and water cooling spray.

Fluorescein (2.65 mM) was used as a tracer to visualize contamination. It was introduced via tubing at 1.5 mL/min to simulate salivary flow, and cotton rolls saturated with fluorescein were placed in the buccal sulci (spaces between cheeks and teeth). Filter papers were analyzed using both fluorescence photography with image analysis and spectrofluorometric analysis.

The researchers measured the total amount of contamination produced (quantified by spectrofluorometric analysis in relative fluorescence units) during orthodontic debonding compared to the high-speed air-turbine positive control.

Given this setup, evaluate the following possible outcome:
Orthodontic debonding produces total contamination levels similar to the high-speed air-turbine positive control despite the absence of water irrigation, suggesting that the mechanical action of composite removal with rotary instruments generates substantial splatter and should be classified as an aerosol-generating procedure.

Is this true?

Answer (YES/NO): NO